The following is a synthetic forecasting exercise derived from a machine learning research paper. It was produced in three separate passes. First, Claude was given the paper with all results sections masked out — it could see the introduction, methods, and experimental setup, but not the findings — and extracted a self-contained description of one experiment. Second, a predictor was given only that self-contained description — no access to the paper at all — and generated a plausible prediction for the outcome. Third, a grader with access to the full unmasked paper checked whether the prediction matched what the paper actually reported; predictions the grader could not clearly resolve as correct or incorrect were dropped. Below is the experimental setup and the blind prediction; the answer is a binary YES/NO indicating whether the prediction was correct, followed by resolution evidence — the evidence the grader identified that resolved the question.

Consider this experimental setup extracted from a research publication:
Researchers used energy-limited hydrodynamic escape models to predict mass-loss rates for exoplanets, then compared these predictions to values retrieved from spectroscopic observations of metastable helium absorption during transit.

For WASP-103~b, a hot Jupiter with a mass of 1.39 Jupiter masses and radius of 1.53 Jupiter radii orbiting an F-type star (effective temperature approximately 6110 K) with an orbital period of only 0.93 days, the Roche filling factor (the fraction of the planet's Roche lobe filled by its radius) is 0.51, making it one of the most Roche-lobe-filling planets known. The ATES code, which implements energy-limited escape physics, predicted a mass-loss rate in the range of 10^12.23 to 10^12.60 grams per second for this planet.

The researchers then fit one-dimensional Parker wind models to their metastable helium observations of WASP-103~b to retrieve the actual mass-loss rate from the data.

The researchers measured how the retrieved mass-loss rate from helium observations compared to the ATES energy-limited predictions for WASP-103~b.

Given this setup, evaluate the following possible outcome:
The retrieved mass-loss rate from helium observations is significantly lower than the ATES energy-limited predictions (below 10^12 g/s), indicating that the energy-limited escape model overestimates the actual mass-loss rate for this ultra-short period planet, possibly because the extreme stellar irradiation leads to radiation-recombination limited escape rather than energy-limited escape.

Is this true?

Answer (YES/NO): NO